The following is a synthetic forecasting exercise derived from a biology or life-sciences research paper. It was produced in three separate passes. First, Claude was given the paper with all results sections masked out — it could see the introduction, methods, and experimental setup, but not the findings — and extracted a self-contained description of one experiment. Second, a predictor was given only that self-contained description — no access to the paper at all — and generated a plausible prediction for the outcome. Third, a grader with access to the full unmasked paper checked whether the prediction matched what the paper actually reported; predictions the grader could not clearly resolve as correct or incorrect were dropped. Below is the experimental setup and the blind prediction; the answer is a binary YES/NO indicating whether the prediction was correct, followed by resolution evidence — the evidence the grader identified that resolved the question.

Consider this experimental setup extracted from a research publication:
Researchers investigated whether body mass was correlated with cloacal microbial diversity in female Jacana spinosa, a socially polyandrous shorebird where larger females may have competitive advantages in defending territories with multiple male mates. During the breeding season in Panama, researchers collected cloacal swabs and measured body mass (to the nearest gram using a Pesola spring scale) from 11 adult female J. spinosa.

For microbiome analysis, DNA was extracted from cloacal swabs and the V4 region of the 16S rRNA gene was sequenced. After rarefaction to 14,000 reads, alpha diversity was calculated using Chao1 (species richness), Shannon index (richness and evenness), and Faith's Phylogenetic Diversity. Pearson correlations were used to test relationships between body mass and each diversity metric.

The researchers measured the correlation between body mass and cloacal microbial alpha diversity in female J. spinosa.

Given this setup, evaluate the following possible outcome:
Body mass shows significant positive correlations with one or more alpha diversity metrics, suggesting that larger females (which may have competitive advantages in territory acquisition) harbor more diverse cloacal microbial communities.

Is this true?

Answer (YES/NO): NO